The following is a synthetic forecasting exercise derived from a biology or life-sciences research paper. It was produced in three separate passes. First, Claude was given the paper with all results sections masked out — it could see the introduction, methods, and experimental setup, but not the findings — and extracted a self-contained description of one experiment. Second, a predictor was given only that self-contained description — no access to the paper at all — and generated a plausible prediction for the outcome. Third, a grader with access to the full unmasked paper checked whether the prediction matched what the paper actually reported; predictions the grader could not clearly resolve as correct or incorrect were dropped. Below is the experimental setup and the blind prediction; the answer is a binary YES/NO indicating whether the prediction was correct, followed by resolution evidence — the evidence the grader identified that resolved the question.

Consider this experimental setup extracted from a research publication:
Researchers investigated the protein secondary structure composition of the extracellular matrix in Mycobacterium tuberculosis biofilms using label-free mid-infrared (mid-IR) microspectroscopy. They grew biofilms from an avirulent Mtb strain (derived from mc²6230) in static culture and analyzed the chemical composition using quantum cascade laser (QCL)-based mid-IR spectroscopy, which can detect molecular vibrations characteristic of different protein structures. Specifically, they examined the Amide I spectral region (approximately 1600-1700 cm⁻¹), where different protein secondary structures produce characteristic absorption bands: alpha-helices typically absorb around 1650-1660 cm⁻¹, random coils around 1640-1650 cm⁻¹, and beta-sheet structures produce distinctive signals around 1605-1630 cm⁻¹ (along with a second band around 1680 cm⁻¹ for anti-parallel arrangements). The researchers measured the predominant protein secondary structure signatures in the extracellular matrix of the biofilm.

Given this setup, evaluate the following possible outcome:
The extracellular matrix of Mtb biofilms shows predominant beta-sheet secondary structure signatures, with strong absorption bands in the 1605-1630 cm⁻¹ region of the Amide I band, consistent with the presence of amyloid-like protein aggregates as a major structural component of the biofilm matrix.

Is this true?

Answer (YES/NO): YES